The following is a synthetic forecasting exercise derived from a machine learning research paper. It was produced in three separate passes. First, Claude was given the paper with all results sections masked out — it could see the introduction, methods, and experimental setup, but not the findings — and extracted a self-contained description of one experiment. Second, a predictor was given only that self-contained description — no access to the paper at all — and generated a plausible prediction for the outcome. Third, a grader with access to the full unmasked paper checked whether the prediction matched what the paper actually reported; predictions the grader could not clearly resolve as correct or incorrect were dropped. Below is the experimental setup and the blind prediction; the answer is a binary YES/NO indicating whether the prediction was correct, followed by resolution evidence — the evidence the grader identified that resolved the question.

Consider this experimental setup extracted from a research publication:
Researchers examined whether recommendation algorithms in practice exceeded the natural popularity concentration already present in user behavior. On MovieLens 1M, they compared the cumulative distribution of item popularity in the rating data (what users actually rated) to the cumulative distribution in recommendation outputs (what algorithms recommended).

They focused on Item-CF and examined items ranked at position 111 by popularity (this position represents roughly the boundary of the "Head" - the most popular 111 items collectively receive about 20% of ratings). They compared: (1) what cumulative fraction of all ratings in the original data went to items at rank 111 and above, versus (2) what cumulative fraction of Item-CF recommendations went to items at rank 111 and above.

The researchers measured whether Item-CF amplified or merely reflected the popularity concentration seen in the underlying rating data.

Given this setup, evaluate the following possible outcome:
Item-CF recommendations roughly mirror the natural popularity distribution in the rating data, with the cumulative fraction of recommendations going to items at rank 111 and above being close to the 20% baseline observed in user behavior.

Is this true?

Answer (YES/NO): NO